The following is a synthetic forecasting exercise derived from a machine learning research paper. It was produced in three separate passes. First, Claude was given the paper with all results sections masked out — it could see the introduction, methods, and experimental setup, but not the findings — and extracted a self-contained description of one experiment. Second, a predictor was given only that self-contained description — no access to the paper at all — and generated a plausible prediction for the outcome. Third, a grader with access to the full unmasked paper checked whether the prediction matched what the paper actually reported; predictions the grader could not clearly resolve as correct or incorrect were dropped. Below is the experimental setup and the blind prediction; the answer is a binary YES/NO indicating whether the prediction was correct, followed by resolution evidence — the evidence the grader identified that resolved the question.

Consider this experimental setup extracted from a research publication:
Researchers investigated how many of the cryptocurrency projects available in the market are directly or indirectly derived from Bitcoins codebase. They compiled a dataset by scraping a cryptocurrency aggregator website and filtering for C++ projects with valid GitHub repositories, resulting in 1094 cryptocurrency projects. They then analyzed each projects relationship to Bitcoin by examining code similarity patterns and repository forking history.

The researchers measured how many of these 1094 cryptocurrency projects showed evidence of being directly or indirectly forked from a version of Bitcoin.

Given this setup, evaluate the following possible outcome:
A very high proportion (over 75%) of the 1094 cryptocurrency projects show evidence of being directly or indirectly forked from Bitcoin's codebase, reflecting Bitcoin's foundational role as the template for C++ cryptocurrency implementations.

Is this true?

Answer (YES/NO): NO